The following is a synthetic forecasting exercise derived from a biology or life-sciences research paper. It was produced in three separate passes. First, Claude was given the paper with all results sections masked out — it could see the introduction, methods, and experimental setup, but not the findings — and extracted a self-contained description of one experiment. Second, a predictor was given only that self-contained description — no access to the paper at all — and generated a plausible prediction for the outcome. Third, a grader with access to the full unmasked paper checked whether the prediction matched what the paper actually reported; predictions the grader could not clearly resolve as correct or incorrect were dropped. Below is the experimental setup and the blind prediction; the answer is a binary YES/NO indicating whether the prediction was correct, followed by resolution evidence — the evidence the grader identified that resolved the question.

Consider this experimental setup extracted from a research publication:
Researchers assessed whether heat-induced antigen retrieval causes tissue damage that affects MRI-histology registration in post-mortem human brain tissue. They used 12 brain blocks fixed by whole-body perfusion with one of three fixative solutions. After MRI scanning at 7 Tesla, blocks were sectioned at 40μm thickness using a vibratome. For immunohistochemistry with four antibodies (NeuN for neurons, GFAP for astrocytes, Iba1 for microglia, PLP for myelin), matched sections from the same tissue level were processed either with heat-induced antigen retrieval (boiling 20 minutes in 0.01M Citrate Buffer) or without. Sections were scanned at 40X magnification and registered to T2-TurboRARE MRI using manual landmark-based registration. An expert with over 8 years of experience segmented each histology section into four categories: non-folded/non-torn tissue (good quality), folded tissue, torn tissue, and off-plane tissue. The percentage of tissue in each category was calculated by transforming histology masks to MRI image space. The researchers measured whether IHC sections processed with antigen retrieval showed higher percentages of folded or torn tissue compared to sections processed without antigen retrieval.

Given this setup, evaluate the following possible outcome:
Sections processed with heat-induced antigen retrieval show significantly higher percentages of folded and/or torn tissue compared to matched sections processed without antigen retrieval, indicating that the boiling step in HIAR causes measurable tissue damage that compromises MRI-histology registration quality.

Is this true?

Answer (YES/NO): YES